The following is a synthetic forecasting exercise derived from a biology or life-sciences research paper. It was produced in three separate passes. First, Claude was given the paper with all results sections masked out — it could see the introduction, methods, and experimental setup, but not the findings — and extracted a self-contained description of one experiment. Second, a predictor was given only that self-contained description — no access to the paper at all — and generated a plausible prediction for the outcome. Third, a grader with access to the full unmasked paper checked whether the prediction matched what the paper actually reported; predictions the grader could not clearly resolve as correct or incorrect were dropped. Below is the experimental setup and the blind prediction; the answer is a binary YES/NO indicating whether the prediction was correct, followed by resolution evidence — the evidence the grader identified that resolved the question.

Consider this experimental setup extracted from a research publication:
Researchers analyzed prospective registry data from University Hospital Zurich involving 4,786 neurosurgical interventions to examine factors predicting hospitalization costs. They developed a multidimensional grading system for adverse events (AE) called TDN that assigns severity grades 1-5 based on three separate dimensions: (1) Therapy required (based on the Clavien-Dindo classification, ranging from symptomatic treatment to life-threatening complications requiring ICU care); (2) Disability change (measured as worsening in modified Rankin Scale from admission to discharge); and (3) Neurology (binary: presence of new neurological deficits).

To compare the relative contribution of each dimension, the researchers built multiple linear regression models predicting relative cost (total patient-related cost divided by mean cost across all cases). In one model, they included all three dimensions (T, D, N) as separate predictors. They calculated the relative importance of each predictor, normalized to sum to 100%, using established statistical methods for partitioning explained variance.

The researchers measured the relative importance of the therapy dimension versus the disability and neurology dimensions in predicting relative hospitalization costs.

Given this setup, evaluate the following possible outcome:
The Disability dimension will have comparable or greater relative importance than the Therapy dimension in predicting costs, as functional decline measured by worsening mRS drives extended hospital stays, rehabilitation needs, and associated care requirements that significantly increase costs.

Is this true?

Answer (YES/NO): NO